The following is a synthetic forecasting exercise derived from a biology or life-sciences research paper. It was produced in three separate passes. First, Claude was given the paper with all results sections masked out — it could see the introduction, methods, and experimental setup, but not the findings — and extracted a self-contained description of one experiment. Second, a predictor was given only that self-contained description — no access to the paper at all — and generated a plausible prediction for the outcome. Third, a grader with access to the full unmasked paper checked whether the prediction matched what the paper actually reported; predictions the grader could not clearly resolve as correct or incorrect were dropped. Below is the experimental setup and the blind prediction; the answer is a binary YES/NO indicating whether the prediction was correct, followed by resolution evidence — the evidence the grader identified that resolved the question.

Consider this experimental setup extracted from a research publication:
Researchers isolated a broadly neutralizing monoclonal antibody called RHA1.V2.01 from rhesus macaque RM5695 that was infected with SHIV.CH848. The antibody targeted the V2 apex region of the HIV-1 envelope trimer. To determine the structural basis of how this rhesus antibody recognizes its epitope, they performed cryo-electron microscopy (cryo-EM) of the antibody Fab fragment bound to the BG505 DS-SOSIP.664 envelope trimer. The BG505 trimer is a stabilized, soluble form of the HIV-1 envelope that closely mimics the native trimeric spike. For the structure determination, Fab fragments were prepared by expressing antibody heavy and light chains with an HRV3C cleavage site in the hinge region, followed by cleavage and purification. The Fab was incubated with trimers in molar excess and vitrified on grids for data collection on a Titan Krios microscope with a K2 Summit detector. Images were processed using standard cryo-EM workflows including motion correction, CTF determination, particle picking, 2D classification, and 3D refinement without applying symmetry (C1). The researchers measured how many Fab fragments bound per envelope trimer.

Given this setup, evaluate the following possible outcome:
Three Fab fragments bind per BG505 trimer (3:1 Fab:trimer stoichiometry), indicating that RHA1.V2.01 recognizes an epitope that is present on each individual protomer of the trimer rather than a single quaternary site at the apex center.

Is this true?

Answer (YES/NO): NO